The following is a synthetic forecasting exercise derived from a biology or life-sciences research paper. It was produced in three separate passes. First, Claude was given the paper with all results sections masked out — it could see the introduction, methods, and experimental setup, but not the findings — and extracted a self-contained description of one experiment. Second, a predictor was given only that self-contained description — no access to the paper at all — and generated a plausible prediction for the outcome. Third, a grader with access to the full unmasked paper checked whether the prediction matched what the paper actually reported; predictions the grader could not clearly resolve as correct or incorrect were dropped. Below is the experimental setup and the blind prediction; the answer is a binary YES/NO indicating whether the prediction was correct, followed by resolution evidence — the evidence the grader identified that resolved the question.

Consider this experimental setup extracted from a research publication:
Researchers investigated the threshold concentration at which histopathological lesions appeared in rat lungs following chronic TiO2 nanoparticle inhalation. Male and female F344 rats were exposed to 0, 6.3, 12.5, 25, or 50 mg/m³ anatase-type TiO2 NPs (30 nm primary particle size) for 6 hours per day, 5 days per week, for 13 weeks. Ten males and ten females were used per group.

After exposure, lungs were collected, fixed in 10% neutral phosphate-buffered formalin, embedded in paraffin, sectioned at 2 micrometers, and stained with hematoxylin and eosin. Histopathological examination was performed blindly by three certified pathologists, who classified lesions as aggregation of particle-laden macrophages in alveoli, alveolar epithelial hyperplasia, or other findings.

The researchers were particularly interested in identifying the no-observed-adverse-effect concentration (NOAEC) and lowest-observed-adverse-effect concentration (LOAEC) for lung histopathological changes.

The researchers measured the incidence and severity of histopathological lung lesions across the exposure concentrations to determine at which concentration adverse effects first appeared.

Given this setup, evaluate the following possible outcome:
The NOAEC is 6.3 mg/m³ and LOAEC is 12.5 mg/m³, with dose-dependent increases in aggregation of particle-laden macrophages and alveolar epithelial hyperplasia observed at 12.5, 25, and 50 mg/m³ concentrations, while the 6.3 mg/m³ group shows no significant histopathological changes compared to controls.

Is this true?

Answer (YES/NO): NO